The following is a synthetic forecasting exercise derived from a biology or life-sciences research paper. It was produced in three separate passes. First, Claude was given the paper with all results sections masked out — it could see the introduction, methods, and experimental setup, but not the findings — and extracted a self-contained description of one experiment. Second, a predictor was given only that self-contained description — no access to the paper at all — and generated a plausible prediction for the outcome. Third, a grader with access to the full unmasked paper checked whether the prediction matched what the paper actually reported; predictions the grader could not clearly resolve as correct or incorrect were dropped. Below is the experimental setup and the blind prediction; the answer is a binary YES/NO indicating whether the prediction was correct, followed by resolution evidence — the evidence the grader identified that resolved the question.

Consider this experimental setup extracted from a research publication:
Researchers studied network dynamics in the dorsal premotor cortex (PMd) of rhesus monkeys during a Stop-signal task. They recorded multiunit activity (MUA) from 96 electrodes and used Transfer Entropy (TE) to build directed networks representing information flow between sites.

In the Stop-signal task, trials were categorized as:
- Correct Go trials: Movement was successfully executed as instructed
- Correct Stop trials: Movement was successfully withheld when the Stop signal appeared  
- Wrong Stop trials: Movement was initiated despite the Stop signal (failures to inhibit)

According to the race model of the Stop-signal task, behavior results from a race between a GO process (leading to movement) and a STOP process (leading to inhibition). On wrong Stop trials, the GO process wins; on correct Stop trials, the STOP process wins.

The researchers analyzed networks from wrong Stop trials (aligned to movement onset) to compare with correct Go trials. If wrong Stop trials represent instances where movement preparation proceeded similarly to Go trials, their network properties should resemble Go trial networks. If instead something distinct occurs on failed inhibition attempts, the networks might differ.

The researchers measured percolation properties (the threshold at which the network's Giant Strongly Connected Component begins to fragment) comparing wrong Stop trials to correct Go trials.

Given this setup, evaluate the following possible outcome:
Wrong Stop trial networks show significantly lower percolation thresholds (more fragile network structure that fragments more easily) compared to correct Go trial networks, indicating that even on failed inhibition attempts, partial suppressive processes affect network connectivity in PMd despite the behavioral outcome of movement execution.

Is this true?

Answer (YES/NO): NO